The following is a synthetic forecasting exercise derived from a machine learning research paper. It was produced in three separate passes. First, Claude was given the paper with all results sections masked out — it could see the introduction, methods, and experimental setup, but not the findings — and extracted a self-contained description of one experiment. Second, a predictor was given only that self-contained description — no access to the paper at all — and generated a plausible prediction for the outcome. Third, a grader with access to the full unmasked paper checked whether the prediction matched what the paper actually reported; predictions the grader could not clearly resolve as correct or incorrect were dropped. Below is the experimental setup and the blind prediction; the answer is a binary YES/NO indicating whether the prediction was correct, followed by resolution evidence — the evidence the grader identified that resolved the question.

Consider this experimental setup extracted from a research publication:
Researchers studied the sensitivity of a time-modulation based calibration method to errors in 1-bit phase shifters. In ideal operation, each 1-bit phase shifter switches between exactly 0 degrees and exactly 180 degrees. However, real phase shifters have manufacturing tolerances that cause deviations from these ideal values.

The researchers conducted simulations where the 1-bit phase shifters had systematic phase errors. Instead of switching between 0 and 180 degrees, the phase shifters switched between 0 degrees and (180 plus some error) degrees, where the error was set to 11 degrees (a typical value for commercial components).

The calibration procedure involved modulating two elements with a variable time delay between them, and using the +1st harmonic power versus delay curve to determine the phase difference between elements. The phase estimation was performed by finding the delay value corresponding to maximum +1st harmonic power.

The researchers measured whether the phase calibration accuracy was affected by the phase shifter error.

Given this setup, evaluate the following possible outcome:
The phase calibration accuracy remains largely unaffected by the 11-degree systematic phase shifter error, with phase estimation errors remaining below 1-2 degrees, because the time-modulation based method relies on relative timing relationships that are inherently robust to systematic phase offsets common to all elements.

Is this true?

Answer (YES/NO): YES